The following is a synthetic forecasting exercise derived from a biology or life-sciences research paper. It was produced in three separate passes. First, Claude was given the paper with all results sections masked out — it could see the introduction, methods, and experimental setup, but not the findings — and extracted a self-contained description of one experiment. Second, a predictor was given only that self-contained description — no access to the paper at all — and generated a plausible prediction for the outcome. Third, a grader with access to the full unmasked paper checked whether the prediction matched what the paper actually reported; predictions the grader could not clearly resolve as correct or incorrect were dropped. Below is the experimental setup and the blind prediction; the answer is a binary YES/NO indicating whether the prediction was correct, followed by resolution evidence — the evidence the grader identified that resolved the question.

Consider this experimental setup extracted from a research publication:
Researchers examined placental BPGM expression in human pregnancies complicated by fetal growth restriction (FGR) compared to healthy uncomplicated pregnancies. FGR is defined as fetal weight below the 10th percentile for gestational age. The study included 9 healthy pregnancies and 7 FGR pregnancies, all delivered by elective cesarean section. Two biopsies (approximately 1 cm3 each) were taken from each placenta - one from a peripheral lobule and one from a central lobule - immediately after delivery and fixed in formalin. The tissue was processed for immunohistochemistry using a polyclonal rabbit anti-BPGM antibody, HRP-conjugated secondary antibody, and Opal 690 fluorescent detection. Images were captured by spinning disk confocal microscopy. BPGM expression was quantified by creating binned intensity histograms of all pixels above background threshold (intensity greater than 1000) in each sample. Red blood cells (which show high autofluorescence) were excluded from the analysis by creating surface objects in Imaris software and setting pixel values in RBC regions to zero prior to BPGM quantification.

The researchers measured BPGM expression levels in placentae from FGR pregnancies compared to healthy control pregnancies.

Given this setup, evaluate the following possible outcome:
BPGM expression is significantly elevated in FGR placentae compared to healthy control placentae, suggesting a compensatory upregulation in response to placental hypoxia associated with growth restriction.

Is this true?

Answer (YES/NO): NO